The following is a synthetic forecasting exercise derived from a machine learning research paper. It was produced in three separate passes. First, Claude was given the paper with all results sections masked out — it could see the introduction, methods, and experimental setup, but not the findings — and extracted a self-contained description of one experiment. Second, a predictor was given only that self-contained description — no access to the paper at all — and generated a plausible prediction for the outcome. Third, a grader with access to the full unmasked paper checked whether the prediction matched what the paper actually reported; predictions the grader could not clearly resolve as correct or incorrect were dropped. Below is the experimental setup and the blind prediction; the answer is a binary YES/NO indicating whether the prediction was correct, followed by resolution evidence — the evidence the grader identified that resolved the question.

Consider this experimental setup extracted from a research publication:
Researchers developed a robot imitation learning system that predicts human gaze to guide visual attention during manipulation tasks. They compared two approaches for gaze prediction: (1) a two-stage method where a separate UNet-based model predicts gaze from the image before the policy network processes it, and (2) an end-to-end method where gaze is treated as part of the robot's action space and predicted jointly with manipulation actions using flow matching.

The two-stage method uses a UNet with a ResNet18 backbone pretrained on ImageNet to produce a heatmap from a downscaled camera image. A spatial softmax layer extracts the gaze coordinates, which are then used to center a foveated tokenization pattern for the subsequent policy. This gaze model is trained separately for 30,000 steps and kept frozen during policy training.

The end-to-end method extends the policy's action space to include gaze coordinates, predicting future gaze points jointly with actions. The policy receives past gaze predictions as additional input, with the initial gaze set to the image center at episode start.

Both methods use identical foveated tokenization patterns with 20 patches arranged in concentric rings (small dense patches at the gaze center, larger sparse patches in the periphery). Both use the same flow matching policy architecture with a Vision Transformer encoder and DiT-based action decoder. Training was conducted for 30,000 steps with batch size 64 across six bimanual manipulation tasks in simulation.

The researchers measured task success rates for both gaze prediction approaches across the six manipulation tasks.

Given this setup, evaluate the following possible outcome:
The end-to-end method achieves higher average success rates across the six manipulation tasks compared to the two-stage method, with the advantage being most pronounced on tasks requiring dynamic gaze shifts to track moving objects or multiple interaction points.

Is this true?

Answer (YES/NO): NO